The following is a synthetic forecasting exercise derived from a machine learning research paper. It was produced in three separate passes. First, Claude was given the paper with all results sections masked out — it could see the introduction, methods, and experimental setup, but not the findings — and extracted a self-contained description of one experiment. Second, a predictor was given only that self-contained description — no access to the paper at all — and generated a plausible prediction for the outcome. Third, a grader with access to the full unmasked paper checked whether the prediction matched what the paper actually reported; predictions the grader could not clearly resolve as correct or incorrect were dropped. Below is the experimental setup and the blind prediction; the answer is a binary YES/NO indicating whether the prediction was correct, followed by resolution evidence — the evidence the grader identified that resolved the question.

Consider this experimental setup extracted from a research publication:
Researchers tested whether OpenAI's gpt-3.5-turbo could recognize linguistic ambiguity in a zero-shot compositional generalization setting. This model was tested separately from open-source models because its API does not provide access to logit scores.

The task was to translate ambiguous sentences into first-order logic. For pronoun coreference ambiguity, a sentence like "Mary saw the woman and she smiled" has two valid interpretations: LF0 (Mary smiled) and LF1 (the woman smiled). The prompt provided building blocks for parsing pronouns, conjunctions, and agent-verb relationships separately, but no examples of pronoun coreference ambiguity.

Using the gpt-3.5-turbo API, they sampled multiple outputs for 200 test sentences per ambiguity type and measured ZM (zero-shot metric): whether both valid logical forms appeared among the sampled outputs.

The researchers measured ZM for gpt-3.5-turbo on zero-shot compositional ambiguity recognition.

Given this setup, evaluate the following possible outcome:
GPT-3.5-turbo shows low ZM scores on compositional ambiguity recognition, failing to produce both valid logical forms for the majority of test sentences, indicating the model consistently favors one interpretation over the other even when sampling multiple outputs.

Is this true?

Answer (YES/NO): YES